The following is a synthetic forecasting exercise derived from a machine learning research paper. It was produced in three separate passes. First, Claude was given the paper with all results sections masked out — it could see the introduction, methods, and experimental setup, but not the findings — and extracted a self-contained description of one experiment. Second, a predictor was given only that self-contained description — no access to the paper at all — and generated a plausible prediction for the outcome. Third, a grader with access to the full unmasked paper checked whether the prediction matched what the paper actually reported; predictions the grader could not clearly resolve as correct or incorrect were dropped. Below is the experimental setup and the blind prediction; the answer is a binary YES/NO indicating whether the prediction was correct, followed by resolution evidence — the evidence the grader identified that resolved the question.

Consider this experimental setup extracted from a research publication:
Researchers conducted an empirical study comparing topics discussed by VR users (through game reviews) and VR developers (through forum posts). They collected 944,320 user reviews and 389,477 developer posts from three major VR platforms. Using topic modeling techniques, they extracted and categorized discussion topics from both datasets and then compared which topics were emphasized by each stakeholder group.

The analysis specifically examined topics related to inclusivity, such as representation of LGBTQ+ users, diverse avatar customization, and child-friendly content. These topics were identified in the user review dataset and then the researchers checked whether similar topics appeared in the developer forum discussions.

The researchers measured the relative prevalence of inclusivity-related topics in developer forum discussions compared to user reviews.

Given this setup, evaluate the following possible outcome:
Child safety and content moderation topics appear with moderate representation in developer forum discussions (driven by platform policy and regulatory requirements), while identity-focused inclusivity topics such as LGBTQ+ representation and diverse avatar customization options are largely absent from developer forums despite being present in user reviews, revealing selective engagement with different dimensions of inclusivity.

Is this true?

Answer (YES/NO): NO